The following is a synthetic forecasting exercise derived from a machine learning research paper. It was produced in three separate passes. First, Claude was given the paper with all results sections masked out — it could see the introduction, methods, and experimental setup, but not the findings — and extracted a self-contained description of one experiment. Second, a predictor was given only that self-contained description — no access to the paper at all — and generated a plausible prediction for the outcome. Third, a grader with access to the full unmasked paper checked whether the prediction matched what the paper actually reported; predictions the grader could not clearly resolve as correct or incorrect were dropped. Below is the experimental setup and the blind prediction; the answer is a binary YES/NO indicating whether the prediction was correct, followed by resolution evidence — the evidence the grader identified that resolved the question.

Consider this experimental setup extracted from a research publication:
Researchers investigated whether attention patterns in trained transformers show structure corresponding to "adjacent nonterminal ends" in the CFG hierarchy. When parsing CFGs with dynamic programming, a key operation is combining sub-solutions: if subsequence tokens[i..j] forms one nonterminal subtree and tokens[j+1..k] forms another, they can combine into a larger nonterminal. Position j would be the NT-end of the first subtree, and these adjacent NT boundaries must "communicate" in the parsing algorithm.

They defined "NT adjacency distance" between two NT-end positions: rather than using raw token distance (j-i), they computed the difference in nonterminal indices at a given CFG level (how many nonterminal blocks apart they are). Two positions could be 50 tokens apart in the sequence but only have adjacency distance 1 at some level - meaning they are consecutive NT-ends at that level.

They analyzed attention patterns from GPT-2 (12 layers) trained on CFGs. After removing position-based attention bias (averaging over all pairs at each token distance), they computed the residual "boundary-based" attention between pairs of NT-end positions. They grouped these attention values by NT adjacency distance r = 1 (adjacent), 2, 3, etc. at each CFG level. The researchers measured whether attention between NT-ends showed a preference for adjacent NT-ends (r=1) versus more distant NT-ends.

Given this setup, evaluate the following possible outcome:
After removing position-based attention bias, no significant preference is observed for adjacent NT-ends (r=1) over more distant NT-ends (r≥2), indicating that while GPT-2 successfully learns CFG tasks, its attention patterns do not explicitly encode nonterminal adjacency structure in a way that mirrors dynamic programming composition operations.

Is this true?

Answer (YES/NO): NO